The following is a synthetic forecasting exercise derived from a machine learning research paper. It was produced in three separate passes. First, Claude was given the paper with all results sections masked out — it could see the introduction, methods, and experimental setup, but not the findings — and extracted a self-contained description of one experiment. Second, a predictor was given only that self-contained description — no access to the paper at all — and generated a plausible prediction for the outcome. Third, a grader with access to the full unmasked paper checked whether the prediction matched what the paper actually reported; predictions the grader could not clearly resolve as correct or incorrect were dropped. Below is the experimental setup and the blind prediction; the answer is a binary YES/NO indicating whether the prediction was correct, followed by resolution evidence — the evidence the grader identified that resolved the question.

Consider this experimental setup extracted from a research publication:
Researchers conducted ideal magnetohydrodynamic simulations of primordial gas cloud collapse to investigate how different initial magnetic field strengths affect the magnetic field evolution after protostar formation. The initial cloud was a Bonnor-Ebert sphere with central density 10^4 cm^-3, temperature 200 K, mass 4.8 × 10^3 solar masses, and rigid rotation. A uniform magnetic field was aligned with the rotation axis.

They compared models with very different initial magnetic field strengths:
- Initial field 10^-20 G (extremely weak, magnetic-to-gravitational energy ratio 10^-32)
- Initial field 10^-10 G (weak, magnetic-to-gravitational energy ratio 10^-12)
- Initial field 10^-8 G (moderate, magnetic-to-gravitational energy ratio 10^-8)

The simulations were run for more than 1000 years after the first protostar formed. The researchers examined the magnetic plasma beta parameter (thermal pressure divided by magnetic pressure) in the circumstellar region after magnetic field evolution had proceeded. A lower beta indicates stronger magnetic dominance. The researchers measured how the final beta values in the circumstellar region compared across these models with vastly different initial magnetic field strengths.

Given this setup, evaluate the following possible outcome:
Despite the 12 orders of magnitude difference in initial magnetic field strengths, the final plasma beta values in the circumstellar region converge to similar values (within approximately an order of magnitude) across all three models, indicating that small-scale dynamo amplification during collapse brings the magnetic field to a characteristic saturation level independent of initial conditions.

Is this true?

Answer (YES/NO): YES